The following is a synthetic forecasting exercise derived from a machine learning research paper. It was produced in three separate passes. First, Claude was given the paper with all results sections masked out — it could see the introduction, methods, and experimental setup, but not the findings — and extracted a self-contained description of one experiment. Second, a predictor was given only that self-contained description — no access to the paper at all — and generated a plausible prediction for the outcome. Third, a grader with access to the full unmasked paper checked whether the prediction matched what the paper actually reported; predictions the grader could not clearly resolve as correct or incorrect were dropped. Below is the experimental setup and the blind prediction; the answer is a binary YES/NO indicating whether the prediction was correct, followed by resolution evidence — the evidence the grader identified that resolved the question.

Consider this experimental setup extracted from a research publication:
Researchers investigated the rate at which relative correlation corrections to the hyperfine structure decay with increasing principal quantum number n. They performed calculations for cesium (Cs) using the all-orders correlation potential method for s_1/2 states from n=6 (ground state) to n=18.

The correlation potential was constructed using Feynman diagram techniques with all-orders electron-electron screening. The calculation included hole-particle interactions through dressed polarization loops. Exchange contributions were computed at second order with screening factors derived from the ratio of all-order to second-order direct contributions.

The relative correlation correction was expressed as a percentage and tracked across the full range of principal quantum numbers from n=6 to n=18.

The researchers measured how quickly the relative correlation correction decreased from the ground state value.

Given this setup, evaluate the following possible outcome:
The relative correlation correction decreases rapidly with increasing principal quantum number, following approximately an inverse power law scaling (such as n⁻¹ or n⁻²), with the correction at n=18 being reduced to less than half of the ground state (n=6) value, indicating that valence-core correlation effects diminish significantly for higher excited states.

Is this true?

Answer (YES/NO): NO